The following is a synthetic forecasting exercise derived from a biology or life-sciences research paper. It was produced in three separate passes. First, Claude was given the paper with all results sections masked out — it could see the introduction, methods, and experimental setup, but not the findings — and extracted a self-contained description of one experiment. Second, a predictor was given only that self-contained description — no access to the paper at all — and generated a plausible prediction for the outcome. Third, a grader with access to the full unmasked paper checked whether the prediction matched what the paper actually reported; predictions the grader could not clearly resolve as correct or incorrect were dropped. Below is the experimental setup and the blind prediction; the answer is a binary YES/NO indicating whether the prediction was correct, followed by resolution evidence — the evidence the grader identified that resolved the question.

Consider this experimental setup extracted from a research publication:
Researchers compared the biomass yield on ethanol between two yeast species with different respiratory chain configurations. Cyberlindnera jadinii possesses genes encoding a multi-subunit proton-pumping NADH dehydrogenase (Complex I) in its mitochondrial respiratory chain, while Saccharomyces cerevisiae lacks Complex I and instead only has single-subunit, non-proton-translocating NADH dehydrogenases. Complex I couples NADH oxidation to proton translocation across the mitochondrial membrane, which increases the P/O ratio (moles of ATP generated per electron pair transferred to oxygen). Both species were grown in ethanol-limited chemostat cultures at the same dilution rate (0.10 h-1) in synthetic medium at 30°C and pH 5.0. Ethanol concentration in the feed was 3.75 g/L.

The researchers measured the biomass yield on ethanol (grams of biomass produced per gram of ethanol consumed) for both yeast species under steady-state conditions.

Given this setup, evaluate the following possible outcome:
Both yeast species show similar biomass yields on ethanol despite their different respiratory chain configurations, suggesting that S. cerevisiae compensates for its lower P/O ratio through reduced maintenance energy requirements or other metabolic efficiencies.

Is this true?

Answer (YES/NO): NO